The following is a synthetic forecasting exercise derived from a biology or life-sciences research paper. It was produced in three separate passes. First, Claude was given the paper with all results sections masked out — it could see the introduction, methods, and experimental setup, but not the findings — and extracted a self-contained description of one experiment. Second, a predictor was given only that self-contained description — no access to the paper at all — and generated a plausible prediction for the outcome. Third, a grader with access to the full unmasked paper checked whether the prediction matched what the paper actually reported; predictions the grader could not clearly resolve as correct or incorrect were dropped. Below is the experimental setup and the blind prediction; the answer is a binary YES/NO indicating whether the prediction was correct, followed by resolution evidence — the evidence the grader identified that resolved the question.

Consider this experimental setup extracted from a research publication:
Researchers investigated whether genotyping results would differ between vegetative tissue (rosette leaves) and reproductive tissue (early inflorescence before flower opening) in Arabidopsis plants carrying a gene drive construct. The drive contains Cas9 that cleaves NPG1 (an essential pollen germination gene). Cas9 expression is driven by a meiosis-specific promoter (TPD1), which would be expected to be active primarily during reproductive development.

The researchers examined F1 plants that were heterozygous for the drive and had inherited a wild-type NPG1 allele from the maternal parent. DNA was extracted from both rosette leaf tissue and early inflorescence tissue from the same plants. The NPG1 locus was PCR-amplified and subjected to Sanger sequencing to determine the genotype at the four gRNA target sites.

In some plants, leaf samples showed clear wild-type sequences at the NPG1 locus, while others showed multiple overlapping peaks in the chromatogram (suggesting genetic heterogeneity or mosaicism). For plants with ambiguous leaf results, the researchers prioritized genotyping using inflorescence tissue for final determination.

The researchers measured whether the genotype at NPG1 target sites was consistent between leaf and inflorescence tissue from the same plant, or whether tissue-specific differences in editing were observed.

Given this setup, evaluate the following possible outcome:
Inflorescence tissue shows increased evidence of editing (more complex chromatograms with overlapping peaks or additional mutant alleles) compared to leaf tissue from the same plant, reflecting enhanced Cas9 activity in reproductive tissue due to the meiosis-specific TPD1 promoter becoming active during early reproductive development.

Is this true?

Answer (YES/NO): NO